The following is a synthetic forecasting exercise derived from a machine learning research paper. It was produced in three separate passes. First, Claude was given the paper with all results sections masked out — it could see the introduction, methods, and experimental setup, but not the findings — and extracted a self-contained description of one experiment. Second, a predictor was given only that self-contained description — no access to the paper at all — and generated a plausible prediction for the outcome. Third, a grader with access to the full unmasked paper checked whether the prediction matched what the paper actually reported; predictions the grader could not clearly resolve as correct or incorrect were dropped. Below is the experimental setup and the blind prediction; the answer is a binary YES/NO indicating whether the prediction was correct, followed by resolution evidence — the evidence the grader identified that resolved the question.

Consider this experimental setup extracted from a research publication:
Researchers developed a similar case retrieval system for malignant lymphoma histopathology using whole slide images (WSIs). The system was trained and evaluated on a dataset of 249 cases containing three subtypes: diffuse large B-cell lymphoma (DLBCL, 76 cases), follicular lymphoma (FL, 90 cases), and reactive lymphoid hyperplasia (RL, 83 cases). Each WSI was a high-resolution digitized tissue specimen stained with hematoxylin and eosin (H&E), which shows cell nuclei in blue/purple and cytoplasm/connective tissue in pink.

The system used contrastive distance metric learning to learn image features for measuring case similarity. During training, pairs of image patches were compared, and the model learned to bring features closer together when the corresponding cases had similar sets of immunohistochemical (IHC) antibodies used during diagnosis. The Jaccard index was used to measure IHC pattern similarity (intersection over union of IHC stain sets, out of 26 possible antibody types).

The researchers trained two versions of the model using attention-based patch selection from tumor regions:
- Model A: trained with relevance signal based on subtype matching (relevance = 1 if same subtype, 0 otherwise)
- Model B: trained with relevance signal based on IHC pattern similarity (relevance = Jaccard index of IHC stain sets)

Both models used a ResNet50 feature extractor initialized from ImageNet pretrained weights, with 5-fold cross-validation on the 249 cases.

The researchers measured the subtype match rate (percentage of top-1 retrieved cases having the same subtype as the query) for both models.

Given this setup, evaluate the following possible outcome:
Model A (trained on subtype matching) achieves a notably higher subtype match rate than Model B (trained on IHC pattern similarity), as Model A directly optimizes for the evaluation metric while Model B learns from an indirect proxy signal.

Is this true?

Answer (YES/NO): NO